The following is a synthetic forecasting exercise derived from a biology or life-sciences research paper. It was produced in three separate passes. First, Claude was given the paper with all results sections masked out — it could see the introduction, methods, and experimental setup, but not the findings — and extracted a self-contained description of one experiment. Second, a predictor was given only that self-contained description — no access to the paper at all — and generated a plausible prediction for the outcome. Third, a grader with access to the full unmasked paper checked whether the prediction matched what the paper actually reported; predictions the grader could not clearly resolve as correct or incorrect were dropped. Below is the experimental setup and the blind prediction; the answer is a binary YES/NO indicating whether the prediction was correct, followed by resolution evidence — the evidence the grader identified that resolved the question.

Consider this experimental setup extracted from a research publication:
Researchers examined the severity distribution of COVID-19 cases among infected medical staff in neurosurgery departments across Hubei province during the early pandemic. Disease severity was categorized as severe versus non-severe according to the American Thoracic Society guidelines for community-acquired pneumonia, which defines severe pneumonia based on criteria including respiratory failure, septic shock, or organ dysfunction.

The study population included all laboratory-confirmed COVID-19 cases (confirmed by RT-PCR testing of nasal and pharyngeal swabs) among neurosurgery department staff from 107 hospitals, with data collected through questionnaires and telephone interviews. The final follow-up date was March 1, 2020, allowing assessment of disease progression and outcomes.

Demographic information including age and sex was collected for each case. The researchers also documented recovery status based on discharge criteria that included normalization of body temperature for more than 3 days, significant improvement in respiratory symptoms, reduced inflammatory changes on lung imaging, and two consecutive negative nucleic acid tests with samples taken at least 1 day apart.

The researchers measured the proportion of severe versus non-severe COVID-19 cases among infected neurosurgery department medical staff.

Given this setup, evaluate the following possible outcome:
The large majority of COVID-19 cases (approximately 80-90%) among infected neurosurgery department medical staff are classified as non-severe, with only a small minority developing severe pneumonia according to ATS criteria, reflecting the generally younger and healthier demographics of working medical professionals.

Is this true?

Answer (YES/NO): YES